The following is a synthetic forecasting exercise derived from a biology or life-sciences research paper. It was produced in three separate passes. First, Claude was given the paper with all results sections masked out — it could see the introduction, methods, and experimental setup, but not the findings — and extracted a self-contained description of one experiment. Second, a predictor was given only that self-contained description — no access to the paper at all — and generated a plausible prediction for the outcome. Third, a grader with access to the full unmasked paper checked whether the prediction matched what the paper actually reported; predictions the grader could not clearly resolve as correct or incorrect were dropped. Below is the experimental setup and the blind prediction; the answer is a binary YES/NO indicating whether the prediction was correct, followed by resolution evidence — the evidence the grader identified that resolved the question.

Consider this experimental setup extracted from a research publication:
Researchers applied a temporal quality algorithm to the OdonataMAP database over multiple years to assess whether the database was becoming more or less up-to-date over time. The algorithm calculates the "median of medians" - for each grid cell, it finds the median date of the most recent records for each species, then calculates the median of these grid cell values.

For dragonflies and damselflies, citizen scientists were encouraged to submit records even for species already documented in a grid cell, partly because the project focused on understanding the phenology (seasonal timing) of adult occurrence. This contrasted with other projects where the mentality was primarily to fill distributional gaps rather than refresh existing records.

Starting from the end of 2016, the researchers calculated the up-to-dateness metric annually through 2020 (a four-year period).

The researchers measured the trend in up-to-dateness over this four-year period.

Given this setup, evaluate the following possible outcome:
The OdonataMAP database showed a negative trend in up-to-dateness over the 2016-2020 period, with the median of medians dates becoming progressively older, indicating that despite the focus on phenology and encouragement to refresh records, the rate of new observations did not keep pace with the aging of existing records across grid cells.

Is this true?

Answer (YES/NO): YES